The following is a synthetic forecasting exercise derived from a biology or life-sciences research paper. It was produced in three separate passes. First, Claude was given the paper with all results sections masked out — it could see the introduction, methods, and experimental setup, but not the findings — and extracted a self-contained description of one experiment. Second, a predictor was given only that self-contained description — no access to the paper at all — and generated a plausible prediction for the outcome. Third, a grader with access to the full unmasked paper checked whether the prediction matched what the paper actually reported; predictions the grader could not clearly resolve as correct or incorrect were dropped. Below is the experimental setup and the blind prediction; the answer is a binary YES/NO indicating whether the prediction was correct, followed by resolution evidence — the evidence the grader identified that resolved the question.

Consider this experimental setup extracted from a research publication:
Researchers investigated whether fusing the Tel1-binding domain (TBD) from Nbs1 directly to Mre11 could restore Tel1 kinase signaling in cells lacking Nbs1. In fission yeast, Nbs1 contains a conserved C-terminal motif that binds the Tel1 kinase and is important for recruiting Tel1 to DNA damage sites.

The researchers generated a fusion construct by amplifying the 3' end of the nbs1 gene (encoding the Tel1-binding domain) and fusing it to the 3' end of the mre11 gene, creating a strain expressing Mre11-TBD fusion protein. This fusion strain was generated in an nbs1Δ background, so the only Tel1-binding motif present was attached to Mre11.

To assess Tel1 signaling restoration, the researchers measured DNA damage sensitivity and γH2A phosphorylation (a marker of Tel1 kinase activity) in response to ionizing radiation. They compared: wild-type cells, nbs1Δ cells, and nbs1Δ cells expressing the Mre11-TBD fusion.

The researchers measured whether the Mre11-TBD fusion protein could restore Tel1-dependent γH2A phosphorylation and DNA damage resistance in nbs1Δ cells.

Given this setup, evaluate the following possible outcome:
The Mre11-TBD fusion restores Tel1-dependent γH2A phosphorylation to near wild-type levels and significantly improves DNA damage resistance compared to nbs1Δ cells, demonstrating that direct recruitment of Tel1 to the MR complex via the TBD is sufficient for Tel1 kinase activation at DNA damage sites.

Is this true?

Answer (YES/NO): NO